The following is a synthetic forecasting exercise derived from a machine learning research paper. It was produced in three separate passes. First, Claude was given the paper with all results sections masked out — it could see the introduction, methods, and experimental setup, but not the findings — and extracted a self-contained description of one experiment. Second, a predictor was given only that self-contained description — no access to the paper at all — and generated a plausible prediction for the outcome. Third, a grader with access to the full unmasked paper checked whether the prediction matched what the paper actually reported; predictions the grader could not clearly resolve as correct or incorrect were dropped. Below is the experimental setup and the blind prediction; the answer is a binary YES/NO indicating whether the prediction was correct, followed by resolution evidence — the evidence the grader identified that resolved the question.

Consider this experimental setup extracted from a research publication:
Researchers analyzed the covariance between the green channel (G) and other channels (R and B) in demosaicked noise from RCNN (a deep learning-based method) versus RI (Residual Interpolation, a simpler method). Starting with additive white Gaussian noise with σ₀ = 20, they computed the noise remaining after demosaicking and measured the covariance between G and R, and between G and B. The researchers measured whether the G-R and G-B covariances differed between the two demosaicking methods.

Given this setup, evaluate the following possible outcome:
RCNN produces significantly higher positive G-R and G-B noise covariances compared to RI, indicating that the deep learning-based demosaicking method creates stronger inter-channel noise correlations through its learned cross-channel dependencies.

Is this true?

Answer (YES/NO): YES